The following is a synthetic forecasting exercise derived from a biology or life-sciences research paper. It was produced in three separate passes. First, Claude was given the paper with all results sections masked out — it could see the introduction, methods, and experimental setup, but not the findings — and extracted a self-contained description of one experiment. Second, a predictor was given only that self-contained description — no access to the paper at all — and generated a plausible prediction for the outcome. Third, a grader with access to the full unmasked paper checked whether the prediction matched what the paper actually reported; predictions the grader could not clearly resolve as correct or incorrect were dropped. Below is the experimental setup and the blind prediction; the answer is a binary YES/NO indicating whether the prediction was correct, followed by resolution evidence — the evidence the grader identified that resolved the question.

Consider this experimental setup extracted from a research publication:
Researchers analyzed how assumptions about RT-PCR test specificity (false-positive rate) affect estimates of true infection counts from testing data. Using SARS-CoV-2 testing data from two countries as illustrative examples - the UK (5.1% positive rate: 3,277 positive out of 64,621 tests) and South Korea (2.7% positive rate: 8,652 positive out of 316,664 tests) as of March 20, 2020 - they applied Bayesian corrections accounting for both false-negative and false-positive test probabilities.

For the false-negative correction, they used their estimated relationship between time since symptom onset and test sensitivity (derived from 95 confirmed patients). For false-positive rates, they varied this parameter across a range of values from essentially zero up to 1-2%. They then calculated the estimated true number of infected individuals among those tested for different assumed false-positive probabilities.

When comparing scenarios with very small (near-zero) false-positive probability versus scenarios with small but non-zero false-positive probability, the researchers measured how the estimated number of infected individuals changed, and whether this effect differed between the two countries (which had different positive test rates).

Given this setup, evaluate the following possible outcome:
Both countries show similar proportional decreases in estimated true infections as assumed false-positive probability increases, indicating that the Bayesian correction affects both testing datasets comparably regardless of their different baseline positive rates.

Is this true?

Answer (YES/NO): NO